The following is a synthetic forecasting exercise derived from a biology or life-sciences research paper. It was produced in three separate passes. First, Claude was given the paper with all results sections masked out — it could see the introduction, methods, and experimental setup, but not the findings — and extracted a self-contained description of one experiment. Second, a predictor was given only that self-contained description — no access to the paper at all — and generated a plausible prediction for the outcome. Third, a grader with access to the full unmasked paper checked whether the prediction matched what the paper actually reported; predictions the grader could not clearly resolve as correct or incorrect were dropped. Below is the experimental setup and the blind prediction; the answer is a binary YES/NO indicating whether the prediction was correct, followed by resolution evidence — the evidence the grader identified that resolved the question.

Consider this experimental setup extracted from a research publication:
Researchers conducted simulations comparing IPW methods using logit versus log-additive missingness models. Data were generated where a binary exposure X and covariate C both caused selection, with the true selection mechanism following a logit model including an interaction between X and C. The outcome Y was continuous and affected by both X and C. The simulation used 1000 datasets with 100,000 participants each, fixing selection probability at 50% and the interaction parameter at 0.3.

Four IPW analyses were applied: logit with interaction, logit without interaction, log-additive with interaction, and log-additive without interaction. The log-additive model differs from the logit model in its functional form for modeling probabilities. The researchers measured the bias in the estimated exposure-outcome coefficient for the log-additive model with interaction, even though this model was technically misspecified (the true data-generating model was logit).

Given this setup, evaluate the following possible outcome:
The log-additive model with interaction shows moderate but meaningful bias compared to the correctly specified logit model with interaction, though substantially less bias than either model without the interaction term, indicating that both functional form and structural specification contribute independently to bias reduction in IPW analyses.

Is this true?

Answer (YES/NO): NO